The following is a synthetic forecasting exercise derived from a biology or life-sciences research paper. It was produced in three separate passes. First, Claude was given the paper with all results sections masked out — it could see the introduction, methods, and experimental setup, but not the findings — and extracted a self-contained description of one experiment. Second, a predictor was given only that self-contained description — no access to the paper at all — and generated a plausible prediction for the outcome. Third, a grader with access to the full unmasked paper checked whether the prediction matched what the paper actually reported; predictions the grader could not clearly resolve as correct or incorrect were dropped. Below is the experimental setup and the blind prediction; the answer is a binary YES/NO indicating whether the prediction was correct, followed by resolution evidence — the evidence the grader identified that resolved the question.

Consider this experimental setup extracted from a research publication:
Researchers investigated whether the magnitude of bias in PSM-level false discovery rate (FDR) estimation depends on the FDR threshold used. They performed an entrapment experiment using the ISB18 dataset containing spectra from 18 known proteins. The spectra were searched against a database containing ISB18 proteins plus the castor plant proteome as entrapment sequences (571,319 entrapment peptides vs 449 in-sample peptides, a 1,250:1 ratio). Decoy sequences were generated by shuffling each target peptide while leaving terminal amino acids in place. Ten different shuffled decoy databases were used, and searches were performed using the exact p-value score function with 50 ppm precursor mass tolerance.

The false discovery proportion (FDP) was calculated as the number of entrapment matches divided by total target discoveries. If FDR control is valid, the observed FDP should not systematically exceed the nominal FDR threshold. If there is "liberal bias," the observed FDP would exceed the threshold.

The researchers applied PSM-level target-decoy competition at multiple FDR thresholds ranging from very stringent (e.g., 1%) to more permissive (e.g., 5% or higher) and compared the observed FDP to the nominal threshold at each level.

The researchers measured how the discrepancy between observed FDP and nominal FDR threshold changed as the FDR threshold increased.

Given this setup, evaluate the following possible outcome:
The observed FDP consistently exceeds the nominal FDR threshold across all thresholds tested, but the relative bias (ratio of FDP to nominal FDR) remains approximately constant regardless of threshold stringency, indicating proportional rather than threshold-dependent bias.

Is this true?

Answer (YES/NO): NO